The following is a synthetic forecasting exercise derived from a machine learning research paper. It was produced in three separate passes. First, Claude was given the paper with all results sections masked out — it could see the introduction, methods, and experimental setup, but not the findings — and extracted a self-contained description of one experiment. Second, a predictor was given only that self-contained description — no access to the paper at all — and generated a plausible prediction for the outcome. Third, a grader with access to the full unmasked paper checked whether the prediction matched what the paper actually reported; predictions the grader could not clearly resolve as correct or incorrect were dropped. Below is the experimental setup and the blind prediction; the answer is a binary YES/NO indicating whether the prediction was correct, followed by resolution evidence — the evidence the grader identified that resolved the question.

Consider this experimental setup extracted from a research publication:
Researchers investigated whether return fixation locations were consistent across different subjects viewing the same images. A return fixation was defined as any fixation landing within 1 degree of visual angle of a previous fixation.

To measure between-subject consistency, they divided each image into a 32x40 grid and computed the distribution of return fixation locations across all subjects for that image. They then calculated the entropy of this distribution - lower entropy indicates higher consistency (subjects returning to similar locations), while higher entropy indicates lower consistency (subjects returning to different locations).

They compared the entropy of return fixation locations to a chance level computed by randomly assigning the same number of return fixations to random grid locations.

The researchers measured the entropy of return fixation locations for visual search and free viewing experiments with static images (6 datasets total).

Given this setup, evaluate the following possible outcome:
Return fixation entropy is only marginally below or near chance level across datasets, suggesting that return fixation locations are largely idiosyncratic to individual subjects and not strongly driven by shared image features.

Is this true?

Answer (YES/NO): NO